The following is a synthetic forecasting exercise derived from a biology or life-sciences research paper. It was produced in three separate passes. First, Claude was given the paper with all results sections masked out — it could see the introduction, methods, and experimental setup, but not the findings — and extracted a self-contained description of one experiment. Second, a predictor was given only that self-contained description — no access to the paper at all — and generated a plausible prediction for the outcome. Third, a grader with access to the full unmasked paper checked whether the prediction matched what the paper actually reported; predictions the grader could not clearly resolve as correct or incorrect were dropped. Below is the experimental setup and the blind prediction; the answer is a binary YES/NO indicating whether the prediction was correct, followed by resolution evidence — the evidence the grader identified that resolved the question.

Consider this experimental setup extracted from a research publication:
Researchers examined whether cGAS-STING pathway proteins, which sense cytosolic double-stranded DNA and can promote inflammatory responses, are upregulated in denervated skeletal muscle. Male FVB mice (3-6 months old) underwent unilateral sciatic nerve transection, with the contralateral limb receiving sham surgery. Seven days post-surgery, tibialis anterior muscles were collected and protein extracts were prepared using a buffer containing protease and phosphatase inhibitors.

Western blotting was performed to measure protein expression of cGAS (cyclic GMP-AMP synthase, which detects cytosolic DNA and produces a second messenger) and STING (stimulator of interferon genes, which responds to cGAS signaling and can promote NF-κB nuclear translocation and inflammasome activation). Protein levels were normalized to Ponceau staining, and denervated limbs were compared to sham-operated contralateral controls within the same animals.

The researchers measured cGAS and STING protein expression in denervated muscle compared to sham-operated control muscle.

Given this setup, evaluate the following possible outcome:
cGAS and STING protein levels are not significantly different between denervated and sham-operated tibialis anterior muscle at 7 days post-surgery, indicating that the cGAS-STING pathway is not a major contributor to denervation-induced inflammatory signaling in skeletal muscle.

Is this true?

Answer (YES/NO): NO